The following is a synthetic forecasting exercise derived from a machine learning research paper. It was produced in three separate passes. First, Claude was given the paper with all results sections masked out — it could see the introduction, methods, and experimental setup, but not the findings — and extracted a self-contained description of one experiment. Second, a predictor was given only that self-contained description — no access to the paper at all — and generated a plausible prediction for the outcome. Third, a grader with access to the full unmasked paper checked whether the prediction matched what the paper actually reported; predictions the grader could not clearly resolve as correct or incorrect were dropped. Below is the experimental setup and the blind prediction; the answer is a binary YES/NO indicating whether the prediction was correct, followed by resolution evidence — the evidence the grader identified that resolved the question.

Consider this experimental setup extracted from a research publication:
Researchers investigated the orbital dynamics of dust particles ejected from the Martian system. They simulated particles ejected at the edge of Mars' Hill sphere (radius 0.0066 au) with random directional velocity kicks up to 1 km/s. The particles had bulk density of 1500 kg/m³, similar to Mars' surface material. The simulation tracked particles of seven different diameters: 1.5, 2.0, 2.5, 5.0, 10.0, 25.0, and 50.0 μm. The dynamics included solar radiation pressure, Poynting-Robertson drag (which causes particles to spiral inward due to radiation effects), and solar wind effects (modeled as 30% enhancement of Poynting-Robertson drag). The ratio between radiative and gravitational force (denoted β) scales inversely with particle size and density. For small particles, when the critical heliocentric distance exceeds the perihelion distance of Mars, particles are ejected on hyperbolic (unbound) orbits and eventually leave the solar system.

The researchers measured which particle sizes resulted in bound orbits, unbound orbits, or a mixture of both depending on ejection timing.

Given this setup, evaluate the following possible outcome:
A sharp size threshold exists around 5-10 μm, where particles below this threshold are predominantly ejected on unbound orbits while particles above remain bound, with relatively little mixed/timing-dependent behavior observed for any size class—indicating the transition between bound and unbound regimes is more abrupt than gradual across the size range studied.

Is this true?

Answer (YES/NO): NO